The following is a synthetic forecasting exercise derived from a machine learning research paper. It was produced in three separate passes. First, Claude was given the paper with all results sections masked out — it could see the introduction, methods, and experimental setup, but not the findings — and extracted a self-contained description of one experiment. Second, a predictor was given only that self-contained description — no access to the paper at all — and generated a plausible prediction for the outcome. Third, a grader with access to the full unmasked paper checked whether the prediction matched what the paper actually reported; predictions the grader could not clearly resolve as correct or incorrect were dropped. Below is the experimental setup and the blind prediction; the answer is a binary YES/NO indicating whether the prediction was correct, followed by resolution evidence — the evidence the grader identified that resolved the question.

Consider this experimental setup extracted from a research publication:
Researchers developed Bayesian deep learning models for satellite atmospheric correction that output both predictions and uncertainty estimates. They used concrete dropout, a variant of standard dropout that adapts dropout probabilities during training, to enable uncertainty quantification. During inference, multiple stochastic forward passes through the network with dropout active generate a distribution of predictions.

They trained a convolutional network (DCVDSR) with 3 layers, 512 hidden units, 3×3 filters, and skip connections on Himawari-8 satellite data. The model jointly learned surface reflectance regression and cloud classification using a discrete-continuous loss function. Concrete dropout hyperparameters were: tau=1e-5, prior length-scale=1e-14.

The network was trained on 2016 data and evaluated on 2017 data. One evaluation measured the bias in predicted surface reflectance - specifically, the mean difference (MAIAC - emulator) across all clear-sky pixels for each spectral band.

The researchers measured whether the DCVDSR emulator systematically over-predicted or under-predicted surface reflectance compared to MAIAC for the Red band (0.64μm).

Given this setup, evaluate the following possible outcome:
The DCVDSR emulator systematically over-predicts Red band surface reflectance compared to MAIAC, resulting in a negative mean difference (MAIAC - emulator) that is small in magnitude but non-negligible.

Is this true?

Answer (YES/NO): NO